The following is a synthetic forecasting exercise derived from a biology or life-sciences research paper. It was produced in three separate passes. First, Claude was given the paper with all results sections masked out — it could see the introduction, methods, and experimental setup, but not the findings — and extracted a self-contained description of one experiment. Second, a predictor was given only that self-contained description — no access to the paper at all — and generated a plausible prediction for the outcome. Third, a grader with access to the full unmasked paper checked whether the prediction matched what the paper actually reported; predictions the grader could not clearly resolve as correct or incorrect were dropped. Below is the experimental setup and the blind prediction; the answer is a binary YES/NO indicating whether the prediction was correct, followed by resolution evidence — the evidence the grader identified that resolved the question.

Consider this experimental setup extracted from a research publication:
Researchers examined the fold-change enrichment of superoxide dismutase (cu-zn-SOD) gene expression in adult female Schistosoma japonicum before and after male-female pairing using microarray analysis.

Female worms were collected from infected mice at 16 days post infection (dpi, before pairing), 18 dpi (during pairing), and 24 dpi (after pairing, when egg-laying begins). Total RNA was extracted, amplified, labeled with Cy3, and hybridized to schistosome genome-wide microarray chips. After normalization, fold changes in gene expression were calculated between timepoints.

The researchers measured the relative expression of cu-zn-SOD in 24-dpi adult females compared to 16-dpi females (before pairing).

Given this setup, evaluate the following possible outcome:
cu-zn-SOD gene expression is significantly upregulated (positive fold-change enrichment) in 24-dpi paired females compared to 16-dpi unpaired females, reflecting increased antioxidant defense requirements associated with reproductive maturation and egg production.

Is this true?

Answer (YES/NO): YES